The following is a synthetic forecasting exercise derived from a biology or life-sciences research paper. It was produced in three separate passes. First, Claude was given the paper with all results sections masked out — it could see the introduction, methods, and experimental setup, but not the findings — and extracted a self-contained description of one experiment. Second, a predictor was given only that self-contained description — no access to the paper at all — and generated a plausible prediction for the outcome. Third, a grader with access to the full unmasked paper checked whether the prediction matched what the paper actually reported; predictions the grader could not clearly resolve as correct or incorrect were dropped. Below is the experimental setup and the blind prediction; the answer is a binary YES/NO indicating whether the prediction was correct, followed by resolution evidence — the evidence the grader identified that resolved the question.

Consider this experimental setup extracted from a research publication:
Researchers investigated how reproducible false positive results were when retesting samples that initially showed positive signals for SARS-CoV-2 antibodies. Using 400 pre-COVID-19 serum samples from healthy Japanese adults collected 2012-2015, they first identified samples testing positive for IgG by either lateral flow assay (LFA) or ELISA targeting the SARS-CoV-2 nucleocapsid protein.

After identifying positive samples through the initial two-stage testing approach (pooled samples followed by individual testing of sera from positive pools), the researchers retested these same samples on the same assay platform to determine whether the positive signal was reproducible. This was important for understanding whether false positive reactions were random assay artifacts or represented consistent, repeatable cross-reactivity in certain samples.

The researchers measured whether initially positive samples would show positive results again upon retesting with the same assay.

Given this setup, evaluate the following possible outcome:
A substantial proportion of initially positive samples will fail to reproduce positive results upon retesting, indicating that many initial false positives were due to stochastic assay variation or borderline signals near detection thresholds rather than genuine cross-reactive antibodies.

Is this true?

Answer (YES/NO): NO